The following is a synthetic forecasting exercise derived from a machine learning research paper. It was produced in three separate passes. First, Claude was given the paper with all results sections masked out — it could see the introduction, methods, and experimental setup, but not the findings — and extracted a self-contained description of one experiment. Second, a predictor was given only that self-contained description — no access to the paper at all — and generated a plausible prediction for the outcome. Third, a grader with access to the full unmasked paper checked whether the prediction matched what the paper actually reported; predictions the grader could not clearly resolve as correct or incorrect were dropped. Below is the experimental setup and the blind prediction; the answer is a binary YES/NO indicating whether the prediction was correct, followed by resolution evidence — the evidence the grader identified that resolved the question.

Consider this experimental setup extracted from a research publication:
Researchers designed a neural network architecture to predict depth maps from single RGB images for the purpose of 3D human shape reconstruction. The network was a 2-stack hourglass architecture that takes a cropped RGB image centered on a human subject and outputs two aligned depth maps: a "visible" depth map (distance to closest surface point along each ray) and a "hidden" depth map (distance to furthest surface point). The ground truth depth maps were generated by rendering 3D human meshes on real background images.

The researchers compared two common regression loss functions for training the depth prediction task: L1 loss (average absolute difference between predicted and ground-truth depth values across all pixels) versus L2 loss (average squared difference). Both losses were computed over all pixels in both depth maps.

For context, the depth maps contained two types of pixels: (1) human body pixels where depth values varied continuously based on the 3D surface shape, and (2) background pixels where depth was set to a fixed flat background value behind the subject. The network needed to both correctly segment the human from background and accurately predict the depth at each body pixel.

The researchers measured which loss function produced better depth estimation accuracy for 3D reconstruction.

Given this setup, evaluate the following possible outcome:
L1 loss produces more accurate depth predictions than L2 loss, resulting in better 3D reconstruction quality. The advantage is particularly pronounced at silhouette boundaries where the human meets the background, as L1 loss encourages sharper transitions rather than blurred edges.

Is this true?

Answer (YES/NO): NO